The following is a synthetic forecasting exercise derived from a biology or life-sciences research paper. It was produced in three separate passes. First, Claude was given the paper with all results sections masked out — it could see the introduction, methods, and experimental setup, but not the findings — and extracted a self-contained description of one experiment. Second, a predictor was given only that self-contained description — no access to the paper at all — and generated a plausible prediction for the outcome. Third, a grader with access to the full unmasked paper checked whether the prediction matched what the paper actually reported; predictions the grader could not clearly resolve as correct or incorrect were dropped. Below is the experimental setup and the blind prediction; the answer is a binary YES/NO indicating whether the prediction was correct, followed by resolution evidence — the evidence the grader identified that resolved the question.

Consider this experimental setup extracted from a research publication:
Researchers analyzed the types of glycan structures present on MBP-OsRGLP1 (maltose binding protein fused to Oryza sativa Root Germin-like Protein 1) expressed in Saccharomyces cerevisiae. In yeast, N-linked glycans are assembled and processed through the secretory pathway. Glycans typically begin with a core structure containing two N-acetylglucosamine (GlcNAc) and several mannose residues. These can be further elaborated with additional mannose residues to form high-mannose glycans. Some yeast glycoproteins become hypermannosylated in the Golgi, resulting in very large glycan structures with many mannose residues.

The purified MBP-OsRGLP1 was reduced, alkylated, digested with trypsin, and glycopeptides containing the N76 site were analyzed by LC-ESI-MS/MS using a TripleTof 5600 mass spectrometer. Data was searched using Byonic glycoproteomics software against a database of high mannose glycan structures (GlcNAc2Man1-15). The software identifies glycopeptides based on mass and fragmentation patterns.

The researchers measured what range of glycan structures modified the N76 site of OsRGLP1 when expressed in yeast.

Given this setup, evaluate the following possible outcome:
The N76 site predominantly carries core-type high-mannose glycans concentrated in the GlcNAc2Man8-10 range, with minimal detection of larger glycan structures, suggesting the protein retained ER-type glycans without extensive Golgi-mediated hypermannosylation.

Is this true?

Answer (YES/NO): NO